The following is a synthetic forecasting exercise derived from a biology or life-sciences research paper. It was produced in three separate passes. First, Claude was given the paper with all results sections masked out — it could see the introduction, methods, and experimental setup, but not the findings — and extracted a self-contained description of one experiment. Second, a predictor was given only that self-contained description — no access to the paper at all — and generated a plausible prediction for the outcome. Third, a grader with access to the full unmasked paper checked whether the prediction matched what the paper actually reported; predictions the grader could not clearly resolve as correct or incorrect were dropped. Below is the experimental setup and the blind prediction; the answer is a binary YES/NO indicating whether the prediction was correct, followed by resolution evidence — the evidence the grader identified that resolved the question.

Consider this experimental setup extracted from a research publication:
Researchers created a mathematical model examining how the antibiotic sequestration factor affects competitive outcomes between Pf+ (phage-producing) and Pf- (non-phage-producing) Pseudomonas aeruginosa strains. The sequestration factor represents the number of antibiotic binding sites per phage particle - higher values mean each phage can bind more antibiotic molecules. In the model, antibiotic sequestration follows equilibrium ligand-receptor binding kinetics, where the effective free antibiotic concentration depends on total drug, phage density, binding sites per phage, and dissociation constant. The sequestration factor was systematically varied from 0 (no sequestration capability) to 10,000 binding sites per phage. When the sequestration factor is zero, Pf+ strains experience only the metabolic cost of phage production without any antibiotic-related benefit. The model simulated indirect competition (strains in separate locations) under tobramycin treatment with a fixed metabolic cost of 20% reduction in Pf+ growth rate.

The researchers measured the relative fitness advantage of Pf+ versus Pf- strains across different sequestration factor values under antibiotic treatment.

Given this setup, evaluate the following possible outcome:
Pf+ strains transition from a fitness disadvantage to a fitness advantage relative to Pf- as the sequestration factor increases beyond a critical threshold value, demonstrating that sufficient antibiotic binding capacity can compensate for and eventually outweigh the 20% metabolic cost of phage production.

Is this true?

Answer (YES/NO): YES